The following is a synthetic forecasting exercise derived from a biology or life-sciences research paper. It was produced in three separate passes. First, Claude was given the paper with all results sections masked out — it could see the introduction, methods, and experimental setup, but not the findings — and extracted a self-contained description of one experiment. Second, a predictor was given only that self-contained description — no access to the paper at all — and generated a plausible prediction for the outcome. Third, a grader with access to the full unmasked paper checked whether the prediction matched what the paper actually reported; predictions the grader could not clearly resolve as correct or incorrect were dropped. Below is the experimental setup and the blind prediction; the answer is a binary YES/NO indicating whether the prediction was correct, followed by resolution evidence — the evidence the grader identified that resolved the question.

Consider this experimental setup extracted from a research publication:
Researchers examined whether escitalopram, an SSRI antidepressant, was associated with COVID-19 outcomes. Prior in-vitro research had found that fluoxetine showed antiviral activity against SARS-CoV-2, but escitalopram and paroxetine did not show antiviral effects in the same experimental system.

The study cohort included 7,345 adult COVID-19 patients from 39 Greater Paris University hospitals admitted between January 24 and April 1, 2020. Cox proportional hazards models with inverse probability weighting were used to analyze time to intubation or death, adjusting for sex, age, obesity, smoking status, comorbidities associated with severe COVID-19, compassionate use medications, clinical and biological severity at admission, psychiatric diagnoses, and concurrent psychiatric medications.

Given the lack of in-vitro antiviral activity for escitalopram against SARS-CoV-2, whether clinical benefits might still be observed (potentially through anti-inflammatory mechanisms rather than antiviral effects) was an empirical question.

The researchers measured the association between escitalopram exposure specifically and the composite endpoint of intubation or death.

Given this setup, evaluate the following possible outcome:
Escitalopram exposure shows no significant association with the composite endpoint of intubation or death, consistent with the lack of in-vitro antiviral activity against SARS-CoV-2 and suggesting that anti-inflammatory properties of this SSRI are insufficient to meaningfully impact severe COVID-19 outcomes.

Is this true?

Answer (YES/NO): NO